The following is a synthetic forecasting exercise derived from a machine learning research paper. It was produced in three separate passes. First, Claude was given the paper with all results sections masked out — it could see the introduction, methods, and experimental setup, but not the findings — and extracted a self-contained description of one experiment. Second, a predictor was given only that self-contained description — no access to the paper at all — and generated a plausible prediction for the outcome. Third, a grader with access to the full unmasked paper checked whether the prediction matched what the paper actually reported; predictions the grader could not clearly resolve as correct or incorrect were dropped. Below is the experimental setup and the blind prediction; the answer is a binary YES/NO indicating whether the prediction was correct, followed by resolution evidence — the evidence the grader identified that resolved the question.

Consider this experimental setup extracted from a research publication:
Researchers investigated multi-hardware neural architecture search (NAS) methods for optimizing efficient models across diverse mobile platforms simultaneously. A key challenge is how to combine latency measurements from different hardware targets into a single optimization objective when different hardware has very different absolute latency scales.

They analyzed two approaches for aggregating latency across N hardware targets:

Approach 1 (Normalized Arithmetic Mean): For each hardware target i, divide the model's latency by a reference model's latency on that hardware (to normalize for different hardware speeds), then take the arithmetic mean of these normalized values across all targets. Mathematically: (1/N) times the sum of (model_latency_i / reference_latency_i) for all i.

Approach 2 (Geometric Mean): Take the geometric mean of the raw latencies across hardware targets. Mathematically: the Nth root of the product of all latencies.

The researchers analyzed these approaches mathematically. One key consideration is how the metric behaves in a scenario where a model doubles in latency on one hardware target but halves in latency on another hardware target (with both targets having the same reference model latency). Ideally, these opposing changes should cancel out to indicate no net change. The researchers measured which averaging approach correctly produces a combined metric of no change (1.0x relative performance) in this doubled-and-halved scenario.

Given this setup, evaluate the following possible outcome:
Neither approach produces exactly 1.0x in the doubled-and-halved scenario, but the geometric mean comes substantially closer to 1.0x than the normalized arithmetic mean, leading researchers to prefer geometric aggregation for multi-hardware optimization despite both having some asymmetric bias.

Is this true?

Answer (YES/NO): NO